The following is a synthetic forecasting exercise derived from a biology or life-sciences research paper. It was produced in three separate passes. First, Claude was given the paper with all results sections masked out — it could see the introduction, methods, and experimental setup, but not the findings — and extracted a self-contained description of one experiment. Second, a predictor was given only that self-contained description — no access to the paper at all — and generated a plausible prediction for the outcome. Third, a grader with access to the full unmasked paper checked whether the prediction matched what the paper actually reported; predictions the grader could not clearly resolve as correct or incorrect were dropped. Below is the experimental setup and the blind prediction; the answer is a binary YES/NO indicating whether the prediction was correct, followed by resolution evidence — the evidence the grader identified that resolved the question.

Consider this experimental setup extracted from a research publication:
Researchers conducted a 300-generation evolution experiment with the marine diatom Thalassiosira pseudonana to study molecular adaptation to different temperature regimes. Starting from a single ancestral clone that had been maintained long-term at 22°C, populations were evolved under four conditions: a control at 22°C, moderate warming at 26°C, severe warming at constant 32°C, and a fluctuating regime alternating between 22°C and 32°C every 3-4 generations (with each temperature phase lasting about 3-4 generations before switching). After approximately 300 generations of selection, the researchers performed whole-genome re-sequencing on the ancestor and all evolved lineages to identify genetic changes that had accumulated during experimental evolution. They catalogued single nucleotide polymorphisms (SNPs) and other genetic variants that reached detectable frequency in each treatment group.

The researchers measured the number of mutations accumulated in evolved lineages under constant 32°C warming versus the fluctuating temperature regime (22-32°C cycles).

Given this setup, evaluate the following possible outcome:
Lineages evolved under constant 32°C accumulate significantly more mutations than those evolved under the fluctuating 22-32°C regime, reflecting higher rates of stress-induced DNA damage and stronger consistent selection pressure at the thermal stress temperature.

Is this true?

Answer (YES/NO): NO